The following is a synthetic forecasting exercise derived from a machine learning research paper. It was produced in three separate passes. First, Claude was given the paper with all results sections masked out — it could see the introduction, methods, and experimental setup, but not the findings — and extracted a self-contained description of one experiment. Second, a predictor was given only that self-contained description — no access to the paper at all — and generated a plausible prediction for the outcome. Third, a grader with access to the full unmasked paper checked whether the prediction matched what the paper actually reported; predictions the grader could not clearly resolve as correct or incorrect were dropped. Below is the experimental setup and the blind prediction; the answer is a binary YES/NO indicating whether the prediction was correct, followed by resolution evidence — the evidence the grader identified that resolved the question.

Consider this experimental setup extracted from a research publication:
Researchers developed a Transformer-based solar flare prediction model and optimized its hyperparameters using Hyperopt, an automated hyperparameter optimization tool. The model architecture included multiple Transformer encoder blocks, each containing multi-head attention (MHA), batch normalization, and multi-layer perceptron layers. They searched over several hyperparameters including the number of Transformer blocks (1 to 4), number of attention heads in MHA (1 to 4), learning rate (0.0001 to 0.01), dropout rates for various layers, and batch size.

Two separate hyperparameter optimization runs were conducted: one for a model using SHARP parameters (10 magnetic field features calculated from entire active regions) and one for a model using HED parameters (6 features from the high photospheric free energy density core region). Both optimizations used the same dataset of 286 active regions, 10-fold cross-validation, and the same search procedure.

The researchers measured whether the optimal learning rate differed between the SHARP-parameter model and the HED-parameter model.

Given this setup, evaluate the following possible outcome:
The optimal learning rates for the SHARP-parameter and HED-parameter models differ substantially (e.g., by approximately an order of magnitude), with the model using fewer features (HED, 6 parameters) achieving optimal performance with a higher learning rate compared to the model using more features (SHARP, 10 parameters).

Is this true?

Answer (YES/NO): NO